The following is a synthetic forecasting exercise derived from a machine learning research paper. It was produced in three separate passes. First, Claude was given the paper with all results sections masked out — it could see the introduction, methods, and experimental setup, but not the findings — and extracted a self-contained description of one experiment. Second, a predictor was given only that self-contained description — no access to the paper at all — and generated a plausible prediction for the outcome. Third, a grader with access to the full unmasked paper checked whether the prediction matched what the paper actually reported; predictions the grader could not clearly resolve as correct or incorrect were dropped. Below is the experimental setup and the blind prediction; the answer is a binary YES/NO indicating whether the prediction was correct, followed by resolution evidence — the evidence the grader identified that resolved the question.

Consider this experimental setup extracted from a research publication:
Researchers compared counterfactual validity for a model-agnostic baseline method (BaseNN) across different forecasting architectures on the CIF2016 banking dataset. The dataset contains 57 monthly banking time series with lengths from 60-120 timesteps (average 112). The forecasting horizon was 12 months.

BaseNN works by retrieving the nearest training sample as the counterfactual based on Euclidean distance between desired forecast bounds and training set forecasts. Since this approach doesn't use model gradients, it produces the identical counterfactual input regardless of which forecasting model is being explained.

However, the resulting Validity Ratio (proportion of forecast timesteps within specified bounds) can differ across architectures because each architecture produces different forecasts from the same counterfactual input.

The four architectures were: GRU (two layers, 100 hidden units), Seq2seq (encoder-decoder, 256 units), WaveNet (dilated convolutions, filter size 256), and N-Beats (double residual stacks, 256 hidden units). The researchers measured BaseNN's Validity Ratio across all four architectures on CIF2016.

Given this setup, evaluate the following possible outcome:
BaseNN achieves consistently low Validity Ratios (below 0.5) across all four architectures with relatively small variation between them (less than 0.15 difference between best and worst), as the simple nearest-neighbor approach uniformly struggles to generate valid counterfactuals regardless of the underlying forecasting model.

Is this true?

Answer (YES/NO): NO